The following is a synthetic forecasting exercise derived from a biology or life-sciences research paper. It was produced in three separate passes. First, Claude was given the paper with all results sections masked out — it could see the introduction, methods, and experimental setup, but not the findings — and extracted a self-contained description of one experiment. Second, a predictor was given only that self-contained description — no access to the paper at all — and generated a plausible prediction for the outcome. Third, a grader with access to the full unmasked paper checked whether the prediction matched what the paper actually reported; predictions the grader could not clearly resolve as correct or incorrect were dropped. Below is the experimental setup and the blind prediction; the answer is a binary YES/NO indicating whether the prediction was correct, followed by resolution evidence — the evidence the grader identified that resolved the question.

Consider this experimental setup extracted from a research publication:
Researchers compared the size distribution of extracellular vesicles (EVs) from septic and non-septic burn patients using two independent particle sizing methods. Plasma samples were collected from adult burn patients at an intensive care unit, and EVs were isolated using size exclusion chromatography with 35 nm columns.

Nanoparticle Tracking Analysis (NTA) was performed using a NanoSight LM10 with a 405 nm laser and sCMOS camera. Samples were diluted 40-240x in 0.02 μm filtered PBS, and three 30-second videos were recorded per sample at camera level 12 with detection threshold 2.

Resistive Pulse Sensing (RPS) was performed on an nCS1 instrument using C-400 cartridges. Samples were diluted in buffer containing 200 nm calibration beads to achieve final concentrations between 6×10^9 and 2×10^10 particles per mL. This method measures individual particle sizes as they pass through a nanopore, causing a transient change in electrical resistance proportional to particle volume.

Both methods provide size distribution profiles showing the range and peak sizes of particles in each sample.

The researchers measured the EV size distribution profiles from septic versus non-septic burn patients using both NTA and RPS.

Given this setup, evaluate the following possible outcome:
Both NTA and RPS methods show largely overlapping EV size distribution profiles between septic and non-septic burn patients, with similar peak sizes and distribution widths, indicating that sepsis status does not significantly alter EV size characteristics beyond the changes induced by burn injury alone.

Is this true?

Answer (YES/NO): NO